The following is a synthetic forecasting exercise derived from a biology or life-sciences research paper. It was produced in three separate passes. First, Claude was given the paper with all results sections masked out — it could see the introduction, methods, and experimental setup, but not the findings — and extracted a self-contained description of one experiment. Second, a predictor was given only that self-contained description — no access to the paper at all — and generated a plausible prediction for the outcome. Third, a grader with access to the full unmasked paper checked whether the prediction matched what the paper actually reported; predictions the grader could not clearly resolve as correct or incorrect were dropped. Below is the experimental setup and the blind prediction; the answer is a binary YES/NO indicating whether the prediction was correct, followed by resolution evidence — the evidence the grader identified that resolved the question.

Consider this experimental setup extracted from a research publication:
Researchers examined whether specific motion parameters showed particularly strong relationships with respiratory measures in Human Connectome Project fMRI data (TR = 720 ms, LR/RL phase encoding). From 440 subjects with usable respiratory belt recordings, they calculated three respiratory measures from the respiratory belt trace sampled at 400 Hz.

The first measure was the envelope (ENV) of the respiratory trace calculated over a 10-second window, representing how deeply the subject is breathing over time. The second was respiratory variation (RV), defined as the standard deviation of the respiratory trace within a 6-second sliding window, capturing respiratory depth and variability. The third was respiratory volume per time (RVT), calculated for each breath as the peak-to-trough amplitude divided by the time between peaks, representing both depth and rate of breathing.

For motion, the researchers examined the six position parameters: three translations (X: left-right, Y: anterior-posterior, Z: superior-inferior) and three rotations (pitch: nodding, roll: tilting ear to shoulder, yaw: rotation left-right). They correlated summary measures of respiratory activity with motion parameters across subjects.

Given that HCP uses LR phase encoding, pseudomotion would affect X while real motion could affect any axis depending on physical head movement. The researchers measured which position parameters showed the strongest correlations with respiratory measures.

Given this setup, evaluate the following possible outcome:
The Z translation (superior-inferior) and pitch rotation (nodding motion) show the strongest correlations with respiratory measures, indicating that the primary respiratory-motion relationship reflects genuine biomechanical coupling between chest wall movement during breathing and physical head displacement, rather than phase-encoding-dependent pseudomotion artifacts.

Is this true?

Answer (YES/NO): YES